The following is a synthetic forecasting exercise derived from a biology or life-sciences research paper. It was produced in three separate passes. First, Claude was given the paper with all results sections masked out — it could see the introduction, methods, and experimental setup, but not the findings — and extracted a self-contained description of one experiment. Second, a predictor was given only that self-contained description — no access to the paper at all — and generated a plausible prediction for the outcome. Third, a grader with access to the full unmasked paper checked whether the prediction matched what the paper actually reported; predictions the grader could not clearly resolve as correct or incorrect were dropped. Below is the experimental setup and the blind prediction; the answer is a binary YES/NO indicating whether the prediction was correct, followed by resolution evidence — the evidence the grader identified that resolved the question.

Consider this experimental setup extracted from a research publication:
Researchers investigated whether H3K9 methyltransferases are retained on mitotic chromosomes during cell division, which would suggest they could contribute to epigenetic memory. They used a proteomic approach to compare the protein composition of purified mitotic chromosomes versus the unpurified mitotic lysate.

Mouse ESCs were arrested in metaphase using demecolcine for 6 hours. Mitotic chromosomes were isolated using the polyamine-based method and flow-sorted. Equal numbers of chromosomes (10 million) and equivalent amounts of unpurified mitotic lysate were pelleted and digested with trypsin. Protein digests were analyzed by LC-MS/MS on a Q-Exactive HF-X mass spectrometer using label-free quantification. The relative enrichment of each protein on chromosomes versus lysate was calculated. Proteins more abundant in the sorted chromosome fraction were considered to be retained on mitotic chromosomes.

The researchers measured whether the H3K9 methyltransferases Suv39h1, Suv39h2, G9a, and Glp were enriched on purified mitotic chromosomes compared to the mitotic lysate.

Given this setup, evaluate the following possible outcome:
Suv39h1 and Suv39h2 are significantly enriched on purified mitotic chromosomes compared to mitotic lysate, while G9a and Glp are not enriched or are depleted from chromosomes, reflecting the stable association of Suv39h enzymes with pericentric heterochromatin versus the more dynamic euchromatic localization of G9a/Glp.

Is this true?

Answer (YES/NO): NO